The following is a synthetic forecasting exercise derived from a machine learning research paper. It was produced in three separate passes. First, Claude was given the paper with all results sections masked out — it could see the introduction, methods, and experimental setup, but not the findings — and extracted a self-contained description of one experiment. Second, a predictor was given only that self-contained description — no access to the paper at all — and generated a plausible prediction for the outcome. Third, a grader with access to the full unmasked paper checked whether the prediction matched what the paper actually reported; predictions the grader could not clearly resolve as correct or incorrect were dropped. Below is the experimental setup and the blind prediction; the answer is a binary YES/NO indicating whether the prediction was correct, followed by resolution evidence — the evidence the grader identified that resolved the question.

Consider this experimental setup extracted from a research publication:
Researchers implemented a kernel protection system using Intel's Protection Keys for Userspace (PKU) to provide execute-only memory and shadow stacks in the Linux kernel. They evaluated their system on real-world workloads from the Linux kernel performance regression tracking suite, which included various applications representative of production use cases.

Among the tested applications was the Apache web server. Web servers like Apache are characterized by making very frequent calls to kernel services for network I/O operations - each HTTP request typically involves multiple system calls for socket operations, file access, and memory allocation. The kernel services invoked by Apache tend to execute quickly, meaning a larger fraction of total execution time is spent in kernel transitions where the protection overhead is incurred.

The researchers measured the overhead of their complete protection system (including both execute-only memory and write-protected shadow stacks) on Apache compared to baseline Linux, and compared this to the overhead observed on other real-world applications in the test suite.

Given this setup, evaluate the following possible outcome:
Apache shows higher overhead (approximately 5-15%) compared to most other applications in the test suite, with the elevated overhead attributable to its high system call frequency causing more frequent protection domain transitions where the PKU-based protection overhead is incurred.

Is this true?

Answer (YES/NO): NO